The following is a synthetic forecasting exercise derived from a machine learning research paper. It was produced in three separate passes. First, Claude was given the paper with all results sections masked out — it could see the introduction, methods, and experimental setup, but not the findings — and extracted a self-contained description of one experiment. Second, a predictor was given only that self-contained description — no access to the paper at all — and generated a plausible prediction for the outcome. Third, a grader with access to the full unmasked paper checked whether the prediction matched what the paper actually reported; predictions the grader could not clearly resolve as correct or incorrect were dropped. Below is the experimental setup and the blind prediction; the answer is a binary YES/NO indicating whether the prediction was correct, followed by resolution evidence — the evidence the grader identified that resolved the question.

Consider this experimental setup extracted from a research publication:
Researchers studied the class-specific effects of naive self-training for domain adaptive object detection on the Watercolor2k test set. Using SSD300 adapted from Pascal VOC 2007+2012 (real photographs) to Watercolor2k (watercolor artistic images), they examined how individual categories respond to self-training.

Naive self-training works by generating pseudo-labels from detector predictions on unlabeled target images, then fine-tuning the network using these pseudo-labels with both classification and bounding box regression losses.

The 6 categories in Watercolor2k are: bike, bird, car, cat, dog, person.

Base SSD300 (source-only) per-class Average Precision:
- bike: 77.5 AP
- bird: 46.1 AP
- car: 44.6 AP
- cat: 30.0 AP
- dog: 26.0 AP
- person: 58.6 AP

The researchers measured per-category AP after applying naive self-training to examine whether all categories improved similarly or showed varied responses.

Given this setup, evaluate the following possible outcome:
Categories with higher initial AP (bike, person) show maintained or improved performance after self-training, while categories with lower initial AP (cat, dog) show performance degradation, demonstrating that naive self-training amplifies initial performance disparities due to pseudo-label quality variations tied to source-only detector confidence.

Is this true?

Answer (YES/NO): NO